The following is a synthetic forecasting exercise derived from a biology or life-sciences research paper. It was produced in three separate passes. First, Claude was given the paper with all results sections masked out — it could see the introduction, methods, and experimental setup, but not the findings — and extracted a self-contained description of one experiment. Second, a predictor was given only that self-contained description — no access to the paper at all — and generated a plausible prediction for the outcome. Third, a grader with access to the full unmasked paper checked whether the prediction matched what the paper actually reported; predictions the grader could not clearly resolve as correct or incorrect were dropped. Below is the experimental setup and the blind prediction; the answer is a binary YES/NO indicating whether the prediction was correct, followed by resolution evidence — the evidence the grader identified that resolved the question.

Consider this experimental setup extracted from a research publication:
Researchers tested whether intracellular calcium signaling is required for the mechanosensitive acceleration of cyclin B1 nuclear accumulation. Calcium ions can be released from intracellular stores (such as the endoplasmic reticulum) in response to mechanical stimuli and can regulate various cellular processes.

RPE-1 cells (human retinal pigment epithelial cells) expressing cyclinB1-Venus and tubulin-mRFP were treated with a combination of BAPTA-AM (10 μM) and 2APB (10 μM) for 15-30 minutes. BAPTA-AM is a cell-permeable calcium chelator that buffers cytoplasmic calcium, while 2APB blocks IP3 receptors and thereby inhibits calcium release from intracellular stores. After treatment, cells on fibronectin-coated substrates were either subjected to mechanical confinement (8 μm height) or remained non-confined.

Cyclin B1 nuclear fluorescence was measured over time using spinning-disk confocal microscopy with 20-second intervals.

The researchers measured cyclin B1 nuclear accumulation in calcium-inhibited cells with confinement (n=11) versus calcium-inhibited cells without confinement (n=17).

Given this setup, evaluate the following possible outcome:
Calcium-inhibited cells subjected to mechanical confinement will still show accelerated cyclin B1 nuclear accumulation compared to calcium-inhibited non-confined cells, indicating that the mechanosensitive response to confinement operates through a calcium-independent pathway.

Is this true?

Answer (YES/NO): YES